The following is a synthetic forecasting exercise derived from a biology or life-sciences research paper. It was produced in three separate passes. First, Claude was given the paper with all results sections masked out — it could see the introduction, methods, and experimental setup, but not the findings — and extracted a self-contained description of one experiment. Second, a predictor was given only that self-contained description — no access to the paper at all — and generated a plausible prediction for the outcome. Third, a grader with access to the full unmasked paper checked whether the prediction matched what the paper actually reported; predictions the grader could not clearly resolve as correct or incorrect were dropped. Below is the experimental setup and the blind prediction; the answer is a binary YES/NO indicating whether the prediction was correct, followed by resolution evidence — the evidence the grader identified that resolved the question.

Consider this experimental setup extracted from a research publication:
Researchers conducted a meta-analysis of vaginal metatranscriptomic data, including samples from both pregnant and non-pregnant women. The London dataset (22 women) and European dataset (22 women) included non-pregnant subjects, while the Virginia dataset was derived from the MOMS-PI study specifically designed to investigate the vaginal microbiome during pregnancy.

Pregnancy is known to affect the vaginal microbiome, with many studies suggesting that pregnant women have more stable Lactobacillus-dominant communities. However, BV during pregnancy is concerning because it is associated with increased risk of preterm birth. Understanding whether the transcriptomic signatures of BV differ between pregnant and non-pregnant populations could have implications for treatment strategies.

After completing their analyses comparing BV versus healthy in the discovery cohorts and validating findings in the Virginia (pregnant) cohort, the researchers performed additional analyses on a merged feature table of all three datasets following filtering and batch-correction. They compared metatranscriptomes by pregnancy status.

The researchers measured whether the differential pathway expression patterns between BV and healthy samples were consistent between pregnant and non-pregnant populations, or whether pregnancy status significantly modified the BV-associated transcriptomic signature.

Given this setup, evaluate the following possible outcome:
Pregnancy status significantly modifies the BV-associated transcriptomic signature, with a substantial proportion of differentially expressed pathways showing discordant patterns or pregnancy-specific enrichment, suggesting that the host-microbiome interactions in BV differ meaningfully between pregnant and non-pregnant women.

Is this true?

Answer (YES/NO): NO